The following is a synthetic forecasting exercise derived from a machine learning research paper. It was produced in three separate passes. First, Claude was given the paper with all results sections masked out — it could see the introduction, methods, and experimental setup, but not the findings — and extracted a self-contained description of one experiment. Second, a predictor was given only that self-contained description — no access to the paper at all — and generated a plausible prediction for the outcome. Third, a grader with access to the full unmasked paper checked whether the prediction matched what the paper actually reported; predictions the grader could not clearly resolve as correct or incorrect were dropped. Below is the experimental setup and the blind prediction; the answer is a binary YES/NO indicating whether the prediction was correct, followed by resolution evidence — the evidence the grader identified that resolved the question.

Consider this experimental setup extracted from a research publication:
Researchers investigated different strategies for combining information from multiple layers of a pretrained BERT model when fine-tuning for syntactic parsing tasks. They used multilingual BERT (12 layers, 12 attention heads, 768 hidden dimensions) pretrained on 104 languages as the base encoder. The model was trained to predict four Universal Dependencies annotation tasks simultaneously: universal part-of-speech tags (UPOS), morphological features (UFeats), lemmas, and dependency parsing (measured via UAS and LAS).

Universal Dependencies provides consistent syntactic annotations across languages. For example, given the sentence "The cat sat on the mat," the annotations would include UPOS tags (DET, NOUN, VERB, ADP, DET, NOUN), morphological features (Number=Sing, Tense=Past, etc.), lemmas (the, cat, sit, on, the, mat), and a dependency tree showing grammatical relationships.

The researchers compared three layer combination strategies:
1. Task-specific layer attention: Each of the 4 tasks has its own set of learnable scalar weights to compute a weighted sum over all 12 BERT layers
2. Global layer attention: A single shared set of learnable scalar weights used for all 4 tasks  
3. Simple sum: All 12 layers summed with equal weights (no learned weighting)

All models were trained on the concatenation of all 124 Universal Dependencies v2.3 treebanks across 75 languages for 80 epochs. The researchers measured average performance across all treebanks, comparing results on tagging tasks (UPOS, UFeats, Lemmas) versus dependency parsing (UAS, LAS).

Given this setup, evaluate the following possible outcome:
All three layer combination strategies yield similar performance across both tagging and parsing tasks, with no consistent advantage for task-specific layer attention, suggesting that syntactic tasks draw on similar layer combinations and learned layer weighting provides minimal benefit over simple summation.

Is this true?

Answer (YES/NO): NO